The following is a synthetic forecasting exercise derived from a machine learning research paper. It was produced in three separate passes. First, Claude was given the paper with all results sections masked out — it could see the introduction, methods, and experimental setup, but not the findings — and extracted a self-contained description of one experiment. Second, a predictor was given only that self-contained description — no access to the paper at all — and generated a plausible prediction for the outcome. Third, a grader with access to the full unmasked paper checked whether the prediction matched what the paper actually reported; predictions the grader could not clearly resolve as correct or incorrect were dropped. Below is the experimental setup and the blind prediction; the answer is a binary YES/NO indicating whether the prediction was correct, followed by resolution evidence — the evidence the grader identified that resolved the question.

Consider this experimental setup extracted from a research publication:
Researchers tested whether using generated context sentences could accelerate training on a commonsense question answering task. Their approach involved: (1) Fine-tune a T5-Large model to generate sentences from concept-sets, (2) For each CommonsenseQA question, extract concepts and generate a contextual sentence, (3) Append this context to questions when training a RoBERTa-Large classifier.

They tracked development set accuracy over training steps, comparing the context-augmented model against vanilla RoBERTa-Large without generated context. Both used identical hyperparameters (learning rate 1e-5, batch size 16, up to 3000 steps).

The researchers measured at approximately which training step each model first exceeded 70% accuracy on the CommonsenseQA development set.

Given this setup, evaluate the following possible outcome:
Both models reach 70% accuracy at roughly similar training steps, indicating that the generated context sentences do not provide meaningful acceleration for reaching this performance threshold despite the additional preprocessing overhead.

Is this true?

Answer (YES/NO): NO